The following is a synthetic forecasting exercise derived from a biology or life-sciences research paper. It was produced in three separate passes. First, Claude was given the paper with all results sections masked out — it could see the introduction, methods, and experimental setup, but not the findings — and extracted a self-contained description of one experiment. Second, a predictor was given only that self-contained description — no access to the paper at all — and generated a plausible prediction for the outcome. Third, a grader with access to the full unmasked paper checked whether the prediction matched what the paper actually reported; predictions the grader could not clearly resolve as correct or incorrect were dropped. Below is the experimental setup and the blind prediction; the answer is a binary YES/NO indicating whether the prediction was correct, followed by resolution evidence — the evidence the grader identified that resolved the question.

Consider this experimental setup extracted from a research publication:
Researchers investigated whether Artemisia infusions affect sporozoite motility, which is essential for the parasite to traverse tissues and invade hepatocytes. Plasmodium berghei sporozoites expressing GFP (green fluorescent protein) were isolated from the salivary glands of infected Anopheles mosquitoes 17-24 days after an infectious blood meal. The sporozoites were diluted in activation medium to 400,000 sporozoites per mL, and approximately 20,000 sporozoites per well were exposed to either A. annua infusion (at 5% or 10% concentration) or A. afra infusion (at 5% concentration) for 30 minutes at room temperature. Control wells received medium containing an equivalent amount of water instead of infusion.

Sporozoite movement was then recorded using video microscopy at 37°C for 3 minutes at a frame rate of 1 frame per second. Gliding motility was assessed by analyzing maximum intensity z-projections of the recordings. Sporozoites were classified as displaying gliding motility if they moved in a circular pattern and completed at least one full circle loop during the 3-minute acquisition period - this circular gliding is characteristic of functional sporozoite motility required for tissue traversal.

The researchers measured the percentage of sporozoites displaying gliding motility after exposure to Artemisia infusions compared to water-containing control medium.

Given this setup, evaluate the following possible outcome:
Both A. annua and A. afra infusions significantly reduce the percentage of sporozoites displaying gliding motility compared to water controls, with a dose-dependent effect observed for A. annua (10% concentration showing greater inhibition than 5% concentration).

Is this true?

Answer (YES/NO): NO